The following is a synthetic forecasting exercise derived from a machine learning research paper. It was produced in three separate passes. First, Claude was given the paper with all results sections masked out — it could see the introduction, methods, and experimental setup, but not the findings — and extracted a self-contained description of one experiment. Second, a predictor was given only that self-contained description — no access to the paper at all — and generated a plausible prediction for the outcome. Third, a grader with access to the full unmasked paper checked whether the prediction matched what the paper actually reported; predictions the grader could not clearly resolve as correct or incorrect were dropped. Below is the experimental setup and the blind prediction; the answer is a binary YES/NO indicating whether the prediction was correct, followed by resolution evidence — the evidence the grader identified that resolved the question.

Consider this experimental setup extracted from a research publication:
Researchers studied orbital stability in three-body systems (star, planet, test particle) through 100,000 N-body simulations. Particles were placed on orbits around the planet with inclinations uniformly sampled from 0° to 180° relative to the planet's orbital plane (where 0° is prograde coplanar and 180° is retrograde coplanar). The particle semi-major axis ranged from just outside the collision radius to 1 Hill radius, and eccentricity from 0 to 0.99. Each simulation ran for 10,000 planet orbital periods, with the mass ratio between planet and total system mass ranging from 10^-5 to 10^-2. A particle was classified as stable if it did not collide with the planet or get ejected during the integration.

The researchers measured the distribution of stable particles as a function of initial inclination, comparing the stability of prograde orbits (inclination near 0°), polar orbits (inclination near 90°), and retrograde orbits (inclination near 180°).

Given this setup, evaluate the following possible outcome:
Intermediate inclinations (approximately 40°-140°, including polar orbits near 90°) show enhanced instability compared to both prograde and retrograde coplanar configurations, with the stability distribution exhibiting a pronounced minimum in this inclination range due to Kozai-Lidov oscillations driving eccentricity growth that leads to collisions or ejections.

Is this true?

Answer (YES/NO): NO